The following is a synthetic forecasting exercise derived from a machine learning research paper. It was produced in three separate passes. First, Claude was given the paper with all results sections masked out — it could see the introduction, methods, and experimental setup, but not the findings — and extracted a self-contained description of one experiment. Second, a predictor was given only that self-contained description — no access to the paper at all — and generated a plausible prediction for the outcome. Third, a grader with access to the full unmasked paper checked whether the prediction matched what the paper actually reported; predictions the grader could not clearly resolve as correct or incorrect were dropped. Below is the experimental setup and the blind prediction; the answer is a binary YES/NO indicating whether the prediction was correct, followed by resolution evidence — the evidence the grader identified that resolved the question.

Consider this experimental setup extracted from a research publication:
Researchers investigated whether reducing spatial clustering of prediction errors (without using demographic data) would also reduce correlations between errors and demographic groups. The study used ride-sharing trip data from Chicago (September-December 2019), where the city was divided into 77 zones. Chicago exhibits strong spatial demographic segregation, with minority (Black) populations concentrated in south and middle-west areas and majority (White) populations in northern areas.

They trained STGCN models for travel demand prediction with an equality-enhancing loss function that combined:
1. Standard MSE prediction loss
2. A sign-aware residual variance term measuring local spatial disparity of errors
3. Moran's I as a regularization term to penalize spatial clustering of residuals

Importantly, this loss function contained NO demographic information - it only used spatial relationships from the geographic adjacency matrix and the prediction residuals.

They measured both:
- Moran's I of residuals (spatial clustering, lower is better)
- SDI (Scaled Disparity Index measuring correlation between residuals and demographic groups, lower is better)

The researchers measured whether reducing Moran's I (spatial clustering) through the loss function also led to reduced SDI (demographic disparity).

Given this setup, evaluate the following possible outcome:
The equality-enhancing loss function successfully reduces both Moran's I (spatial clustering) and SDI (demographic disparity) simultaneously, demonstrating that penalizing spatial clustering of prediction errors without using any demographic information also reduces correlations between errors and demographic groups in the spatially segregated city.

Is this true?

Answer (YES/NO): YES